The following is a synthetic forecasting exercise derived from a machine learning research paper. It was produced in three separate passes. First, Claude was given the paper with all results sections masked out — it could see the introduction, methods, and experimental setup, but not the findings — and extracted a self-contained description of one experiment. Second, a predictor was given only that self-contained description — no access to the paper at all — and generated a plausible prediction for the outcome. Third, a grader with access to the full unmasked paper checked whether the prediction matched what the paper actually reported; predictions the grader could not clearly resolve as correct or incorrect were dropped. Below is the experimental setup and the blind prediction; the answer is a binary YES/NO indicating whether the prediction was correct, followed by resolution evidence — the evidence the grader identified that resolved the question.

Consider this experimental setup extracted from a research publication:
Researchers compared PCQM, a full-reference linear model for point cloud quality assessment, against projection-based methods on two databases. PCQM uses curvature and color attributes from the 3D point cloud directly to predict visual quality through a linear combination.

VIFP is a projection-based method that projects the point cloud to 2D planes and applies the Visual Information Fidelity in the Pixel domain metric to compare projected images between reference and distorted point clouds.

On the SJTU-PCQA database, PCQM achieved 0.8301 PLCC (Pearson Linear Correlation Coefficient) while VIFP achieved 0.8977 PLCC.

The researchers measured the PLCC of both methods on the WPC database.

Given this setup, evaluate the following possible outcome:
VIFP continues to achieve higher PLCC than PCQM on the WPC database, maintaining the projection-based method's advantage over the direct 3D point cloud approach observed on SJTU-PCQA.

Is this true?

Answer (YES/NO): YES